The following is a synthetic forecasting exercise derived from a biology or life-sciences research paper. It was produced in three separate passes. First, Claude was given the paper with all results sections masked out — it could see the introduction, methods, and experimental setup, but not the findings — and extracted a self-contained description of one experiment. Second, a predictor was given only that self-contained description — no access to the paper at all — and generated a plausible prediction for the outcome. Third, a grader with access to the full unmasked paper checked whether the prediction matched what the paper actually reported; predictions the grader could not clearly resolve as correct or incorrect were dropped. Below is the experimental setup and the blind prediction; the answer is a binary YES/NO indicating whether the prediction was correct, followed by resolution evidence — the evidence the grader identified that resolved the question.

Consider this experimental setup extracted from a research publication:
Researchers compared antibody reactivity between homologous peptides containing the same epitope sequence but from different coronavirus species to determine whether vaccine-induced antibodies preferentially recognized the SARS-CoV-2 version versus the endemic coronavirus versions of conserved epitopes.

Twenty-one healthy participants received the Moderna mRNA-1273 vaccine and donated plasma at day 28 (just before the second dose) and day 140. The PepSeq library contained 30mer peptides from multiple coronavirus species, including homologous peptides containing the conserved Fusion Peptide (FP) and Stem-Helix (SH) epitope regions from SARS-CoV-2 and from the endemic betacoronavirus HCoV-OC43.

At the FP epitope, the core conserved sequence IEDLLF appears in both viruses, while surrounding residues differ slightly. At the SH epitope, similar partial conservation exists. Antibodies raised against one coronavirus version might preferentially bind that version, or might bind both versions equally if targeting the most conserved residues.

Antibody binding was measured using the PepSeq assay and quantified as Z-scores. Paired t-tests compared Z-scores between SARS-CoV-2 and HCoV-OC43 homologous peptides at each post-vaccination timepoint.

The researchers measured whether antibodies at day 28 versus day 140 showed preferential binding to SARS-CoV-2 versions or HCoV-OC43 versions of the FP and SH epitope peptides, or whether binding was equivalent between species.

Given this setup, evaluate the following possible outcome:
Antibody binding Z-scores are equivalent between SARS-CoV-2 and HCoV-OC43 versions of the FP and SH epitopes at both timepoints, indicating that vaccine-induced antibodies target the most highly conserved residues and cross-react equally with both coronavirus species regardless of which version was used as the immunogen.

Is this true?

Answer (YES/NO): NO